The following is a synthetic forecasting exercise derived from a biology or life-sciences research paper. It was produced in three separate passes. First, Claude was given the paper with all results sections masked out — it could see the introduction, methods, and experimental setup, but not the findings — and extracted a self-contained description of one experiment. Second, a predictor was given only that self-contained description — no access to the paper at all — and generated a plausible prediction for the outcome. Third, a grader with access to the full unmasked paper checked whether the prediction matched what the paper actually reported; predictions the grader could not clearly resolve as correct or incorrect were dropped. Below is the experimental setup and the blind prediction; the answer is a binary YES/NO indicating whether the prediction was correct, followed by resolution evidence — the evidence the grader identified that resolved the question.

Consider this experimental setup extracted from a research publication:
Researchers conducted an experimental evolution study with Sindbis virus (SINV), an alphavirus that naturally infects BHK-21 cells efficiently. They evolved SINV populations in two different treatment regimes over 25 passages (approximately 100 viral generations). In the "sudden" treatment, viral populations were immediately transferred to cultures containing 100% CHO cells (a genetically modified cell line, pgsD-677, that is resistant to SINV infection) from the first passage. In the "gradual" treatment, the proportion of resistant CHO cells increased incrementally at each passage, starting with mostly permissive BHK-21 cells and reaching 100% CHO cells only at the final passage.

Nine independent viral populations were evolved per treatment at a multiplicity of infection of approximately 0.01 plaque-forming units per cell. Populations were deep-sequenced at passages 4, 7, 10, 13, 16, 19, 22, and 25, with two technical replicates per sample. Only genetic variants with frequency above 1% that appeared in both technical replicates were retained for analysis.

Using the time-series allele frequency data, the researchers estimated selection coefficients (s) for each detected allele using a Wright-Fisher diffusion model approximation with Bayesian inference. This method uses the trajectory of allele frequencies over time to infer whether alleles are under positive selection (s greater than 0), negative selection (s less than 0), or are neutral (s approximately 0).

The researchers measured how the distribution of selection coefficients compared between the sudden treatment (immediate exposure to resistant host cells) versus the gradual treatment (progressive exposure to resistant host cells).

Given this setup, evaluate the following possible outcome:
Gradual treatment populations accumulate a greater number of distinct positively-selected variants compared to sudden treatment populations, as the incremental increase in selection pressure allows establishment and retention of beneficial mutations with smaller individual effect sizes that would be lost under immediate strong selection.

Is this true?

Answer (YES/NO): NO